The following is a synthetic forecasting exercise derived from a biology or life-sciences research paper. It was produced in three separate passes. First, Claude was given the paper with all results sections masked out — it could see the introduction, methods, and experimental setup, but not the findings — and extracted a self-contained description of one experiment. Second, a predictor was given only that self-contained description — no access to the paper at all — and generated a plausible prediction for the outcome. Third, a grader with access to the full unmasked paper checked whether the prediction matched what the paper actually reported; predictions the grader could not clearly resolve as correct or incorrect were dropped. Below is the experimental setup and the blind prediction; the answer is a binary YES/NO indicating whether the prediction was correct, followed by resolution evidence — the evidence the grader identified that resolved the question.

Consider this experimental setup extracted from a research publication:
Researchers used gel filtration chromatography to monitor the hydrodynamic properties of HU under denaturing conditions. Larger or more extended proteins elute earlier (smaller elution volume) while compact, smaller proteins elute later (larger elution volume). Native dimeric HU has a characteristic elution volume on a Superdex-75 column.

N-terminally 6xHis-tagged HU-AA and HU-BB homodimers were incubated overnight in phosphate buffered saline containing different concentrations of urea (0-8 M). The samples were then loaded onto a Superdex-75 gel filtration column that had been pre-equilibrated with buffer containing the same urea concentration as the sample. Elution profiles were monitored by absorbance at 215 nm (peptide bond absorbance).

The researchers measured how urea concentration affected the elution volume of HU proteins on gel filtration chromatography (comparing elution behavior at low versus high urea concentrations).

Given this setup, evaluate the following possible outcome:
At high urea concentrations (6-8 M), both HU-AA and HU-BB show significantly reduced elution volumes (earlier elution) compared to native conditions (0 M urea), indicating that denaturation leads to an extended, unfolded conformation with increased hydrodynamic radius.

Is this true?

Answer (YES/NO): NO